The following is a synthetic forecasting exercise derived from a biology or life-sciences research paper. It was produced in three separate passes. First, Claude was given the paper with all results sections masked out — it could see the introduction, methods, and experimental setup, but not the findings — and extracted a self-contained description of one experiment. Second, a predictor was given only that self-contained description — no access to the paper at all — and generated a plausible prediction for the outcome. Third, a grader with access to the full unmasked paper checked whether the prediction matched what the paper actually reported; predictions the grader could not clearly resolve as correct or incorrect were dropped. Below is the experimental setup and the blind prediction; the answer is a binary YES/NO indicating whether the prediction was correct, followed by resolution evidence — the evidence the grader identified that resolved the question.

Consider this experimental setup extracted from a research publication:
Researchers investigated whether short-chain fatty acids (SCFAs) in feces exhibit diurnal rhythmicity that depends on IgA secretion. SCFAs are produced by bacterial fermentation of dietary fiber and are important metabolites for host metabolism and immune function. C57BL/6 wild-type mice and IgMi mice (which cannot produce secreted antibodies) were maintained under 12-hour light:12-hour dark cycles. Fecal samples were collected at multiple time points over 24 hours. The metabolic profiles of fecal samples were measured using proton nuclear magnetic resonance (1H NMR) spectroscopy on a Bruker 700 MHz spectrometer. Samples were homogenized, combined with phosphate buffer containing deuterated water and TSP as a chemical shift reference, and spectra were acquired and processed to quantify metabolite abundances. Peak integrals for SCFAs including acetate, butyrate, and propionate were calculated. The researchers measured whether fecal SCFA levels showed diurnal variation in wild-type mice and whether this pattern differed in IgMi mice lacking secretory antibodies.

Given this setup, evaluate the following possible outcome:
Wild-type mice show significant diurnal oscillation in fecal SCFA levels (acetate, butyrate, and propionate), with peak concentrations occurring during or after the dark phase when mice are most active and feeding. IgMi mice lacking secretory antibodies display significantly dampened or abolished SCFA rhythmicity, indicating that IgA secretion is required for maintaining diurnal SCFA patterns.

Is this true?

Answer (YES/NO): NO